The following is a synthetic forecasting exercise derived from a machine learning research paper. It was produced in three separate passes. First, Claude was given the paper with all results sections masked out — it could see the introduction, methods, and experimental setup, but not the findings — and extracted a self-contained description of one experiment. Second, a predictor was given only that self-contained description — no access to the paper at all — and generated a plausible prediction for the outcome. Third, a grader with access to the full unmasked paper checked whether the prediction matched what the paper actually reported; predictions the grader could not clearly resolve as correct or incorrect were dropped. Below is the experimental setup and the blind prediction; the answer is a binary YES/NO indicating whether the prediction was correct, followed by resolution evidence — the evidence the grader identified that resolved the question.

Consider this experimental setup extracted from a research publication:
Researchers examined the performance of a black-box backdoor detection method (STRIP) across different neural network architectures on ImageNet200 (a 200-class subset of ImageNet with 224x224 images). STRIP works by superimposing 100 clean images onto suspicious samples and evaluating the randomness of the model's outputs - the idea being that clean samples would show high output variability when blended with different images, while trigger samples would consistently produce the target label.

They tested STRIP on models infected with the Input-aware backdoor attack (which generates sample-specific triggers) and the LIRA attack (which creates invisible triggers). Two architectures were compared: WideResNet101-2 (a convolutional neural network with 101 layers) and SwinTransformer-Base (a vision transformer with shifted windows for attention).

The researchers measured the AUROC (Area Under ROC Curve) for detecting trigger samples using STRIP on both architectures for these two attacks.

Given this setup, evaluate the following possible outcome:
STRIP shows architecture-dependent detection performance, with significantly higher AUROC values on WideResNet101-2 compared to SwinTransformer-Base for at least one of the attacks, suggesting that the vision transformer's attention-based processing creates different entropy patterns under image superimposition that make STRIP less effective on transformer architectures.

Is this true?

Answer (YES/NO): NO